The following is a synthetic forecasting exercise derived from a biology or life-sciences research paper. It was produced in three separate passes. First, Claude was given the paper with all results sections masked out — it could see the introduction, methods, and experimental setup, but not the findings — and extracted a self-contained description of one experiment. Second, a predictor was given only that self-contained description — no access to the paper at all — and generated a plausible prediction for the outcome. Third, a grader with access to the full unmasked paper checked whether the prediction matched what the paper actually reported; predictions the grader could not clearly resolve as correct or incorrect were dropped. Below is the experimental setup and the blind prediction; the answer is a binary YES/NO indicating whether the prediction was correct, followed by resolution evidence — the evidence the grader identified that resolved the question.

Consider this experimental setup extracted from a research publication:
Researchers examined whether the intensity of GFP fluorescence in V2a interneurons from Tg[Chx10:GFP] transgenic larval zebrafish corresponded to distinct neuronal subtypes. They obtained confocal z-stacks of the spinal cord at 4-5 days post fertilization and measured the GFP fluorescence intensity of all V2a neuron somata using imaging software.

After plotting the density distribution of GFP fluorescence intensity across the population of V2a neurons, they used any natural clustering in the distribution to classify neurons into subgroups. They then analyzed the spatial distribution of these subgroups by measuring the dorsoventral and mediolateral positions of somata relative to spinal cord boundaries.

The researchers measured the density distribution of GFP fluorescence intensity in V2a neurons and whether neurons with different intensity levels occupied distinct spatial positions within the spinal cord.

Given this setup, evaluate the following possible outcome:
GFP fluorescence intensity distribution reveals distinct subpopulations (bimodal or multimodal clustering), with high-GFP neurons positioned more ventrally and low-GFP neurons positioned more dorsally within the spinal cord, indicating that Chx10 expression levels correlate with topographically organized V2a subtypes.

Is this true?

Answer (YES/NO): NO